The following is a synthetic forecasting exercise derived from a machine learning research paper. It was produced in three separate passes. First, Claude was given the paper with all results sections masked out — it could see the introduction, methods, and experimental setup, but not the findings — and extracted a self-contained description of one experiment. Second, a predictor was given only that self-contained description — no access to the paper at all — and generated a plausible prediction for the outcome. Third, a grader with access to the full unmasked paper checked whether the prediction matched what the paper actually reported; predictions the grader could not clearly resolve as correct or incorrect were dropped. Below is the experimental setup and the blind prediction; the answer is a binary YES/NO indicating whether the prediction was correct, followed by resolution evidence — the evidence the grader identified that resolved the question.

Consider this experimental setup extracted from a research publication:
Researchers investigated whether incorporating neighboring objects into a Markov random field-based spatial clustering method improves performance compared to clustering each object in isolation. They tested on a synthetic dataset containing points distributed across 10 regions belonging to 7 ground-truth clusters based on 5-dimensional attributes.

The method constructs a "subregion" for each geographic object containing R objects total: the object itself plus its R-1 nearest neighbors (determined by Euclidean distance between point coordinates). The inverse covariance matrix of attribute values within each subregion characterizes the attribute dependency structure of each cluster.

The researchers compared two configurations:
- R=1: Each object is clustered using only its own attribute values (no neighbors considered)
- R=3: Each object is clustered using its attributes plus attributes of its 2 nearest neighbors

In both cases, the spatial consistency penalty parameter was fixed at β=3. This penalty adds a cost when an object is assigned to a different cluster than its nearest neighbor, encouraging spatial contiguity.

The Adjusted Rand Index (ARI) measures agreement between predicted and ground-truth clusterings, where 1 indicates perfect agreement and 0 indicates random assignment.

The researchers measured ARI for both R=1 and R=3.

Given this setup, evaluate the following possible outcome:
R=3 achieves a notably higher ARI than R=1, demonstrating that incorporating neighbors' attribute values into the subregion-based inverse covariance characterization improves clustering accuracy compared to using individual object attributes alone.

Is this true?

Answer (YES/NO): YES